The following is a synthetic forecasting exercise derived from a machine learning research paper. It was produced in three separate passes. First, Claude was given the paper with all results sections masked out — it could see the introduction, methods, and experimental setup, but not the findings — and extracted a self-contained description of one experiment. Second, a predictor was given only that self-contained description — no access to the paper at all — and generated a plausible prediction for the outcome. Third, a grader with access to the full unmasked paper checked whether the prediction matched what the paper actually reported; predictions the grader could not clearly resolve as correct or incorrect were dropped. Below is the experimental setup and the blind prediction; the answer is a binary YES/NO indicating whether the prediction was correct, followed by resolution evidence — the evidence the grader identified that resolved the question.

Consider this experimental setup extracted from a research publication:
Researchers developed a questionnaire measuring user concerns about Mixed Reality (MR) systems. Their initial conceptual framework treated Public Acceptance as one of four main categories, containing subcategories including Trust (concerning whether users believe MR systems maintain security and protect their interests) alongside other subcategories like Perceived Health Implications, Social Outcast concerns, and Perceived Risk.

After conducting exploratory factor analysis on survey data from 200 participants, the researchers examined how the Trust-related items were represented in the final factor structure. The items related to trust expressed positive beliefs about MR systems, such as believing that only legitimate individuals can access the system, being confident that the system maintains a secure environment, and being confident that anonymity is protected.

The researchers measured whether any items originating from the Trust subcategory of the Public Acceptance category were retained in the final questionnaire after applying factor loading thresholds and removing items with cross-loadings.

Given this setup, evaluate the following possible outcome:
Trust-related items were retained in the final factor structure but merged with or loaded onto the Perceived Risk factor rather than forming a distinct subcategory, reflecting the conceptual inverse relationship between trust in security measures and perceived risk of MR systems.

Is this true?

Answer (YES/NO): NO